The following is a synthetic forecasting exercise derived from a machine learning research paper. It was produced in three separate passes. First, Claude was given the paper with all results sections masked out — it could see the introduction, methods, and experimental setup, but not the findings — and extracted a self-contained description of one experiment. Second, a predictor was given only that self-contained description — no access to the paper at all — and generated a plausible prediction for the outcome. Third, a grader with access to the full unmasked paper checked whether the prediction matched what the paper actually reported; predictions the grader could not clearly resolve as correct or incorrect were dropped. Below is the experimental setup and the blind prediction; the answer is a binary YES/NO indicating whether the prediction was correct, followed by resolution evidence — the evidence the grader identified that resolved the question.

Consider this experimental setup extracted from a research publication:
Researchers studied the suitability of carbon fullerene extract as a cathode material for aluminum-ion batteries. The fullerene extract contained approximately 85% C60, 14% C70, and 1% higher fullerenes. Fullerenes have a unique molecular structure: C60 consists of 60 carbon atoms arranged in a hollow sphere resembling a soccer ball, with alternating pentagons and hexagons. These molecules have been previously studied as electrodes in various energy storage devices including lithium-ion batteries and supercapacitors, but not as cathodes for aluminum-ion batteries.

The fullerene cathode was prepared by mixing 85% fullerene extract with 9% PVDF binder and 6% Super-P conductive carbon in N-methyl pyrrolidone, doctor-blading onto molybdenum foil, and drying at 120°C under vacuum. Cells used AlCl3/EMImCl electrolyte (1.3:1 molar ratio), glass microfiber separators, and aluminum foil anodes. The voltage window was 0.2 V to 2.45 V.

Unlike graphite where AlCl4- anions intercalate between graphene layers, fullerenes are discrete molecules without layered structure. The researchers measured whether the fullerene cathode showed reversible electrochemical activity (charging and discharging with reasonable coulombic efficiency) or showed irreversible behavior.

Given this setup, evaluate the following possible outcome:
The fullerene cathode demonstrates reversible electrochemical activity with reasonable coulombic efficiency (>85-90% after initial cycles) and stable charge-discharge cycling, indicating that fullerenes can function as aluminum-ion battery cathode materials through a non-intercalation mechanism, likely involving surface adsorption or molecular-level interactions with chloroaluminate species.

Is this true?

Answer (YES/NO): YES